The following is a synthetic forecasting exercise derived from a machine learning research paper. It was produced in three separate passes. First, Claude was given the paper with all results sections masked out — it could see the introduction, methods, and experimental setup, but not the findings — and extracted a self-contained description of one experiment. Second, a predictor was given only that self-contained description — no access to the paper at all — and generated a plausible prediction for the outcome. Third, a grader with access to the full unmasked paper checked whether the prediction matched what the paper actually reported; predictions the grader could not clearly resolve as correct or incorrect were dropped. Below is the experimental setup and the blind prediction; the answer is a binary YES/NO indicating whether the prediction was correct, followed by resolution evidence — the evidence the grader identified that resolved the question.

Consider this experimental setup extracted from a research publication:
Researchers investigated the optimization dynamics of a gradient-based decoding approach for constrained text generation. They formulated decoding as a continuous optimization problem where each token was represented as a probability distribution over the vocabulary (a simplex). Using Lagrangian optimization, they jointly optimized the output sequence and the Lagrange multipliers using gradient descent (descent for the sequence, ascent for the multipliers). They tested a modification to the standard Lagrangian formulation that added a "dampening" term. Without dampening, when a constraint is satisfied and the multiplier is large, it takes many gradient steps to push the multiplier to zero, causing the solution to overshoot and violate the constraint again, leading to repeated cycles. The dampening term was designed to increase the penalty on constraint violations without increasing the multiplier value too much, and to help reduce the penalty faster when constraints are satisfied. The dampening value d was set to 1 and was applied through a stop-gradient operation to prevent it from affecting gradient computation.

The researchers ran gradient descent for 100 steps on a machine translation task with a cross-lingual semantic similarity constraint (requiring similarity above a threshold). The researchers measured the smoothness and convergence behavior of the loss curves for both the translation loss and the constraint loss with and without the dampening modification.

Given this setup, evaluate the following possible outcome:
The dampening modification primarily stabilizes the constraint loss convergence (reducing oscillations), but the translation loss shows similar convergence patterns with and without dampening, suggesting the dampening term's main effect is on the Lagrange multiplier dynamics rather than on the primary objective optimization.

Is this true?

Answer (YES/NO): NO